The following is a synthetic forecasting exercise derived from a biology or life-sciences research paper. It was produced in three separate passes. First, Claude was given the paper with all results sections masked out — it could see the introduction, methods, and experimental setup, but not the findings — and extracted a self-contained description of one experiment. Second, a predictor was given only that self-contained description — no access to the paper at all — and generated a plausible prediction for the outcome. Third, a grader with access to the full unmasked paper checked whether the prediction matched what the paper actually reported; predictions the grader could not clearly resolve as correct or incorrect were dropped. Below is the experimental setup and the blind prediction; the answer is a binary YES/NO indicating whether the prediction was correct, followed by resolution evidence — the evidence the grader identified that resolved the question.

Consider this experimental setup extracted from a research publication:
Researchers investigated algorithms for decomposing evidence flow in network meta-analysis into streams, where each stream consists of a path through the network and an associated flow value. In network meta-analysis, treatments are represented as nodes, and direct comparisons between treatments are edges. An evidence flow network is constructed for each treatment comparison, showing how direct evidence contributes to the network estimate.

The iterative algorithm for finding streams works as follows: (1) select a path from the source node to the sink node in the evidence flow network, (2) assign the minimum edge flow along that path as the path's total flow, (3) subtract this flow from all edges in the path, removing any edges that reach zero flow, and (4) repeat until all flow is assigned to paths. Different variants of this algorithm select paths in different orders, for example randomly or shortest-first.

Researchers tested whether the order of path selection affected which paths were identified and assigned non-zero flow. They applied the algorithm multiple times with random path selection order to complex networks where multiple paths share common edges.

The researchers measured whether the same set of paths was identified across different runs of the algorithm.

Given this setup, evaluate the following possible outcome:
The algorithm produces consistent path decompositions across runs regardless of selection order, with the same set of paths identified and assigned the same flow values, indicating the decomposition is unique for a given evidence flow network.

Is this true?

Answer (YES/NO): NO